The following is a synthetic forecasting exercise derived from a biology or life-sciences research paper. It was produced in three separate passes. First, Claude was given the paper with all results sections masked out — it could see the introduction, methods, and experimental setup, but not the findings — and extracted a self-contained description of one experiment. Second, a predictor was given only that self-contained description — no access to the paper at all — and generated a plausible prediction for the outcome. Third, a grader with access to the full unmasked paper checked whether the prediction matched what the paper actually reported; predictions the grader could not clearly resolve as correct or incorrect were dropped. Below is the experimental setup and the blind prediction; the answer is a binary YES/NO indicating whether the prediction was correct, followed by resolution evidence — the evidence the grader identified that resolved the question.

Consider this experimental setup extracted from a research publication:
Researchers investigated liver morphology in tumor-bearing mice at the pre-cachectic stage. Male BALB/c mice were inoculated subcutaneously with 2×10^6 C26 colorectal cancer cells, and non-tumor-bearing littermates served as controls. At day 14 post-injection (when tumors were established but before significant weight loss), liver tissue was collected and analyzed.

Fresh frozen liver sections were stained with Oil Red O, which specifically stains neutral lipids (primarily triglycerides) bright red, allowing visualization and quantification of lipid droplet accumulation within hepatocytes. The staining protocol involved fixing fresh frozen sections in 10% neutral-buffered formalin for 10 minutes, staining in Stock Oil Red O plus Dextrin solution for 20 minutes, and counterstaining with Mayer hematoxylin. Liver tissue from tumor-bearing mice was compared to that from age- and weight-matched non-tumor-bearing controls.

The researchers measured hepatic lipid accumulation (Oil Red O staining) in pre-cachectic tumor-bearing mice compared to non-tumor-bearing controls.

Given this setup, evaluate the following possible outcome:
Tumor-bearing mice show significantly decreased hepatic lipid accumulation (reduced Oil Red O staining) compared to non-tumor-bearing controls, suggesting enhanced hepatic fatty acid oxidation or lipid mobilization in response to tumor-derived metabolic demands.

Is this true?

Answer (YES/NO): YES